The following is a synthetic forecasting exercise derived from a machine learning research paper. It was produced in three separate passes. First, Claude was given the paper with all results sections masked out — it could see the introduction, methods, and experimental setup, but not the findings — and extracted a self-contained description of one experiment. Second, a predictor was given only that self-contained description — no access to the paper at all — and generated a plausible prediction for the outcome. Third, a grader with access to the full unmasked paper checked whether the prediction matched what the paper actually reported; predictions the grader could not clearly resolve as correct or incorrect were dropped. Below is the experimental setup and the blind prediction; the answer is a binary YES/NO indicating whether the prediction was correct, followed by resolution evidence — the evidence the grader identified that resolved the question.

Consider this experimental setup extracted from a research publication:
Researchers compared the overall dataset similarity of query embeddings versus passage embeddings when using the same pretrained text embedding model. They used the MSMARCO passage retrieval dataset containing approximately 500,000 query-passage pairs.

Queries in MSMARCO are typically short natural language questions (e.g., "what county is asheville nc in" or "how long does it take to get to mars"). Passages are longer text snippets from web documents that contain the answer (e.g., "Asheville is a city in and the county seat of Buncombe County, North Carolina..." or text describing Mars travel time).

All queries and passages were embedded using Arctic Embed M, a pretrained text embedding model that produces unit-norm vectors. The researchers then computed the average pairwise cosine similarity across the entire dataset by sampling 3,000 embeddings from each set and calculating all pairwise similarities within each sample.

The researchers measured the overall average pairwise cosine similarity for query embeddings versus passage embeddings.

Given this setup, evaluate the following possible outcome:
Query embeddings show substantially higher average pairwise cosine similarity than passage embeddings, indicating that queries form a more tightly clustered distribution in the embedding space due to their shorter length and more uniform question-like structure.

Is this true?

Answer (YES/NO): YES